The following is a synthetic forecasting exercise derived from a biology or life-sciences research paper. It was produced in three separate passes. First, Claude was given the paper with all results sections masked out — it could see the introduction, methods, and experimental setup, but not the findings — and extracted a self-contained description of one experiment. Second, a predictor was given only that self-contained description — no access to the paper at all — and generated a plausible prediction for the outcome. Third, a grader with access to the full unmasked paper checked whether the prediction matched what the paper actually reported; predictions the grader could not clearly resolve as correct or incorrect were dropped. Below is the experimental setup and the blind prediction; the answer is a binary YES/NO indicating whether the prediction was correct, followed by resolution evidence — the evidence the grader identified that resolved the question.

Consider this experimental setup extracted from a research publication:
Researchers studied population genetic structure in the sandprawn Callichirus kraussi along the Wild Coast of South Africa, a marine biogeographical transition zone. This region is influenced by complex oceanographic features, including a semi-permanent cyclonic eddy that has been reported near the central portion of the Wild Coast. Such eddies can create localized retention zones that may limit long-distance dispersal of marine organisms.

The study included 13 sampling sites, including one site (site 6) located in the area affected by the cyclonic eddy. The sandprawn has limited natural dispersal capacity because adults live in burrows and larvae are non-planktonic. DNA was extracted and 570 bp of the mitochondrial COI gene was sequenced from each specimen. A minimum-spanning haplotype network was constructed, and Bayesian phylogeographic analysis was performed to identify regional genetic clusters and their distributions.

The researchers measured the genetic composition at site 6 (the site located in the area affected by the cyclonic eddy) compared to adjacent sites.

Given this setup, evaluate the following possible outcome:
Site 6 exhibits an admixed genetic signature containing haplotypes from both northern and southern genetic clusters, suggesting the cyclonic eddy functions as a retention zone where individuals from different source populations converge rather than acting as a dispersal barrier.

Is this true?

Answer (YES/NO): NO